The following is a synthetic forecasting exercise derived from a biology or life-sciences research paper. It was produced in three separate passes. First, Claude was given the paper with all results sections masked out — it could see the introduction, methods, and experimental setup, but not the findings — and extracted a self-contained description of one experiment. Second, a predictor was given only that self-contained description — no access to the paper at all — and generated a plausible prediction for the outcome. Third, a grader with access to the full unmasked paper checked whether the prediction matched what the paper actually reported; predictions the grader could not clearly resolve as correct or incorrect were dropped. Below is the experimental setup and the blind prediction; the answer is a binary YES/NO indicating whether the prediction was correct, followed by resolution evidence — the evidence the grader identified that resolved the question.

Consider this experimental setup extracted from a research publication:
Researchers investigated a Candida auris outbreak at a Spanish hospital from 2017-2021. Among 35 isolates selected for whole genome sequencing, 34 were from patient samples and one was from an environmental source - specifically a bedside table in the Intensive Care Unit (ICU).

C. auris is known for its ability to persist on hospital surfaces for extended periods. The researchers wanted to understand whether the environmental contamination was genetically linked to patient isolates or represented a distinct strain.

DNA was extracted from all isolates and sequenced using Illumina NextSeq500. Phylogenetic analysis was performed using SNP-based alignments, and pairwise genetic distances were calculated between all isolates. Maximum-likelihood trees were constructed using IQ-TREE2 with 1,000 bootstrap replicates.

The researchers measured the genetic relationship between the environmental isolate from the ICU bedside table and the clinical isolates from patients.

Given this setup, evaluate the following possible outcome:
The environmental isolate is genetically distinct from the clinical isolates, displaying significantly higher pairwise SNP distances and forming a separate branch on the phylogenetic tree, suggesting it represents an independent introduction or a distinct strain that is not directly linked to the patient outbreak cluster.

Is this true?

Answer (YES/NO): NO